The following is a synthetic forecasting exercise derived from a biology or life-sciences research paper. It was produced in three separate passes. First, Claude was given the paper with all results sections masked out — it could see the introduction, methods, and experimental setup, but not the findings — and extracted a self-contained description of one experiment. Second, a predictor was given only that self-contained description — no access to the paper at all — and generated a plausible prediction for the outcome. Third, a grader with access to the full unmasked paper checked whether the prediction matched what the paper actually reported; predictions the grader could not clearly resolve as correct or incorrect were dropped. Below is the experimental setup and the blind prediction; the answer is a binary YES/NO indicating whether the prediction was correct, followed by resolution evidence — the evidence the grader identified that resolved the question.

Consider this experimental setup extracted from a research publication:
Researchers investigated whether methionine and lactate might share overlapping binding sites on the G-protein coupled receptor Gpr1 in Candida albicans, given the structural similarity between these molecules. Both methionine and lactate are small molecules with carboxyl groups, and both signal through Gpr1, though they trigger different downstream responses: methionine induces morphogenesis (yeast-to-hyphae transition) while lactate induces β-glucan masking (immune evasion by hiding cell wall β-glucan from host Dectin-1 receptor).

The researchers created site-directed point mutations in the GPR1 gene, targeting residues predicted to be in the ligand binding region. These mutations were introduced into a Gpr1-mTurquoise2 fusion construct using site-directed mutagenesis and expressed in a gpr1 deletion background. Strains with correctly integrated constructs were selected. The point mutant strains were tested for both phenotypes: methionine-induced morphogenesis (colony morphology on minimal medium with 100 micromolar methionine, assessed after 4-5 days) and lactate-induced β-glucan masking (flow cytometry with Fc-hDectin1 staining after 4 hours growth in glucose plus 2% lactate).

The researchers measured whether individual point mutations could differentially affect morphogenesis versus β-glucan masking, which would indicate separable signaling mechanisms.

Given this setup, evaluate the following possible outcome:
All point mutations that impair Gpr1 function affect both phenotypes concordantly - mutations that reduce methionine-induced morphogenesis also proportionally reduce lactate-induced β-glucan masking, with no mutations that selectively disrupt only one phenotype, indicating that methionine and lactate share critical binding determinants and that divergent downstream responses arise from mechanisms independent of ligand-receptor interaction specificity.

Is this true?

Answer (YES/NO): NO